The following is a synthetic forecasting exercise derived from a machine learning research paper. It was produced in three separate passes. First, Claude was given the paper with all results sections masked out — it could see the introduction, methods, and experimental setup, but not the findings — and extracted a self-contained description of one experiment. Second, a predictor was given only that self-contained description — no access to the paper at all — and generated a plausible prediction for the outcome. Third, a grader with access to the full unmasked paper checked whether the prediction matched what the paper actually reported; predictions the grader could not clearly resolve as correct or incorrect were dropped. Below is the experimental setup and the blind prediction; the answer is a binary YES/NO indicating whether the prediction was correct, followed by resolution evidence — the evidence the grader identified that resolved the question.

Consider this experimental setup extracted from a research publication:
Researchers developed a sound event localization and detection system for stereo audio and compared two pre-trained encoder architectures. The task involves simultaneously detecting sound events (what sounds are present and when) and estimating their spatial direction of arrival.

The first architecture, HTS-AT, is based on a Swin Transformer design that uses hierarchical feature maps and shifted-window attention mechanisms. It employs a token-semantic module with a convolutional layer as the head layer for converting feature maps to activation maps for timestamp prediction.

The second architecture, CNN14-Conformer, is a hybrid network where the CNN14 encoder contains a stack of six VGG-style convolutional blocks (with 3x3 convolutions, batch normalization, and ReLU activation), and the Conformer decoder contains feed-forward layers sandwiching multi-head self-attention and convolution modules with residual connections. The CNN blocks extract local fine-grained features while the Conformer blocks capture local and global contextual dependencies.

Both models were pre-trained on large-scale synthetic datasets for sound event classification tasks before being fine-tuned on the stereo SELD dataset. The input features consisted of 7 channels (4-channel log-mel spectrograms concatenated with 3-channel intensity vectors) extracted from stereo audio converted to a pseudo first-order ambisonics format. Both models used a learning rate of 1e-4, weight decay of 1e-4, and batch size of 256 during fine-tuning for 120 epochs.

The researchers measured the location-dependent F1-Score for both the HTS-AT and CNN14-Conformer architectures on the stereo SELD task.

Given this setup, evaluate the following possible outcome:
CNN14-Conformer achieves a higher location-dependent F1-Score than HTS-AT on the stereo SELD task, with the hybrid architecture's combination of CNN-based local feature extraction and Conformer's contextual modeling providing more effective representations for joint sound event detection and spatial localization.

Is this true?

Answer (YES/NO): YES